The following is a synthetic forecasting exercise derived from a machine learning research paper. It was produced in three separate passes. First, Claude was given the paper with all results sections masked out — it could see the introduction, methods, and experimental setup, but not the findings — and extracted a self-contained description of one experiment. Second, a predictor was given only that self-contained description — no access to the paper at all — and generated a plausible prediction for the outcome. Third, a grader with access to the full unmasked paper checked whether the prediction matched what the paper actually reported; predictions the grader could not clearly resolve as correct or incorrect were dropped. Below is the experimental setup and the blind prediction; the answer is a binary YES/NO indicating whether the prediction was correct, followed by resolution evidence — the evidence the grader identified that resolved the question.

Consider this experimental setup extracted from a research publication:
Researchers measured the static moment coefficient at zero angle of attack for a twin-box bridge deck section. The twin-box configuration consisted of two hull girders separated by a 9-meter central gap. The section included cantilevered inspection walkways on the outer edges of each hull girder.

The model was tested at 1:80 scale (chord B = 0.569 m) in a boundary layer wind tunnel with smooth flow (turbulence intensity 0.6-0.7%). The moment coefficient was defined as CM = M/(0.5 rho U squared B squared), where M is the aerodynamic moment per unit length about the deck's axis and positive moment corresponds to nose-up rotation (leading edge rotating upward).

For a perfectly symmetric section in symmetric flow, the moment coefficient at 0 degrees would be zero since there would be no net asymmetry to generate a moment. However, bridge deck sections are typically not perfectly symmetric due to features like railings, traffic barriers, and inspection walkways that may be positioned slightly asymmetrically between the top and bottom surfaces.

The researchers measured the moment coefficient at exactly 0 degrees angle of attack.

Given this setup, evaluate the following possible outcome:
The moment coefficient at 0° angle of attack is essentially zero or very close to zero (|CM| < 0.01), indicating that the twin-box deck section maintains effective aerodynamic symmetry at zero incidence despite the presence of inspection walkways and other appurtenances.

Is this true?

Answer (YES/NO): NO